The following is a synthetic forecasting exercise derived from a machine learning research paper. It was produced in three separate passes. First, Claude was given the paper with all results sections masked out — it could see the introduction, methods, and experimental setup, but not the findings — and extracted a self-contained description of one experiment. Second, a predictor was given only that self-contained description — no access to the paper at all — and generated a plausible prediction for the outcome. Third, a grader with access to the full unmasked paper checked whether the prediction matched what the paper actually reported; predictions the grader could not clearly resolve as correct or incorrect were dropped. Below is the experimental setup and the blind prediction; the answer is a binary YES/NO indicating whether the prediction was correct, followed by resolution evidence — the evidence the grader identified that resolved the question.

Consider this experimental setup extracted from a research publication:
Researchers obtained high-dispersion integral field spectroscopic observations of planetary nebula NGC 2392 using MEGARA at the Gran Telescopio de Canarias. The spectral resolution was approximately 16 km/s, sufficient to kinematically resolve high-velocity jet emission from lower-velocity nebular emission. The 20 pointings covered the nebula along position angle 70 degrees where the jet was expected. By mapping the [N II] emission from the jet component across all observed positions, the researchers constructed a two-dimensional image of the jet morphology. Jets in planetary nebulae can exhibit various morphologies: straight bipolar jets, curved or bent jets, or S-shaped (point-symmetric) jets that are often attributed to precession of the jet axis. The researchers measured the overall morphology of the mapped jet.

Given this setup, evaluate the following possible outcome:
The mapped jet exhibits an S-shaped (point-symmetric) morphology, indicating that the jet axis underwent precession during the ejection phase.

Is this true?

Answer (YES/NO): YES